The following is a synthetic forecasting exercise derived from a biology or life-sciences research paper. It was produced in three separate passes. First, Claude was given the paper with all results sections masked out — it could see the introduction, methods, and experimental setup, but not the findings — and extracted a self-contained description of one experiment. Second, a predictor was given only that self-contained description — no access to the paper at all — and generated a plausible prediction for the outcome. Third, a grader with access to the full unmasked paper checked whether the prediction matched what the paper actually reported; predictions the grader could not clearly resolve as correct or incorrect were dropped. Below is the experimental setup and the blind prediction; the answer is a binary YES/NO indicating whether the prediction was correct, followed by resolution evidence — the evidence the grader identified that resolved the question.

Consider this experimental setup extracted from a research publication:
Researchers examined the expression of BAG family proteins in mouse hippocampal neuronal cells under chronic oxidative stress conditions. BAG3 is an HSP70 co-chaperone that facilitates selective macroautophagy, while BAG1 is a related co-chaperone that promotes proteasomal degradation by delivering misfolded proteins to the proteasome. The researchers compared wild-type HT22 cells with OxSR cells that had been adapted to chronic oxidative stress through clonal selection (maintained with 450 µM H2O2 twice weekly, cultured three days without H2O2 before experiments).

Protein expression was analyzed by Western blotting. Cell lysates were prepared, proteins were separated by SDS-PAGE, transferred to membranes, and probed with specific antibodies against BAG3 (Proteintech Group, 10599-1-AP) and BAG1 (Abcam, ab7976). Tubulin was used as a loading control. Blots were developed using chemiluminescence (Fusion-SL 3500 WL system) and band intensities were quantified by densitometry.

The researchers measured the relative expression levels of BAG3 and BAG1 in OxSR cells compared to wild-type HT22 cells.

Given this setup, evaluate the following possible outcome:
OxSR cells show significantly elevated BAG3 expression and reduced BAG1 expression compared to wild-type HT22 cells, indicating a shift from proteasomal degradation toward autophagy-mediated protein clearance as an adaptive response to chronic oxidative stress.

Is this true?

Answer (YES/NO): YES